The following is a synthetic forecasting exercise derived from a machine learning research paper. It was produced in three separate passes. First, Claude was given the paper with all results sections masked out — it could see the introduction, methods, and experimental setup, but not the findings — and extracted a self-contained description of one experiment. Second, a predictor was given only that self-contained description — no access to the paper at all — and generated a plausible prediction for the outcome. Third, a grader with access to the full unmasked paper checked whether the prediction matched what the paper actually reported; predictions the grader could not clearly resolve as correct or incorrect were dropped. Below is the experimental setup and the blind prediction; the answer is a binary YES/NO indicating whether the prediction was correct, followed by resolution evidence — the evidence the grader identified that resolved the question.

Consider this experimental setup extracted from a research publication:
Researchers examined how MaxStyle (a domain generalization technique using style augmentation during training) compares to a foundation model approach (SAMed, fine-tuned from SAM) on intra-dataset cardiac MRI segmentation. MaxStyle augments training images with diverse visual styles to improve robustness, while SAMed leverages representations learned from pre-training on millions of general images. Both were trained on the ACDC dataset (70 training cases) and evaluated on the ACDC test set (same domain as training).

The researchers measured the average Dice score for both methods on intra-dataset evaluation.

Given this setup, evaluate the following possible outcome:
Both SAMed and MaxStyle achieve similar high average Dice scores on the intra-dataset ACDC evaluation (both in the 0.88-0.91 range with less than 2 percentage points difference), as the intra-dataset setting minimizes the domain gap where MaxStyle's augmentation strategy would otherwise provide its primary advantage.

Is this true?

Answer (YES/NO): NO